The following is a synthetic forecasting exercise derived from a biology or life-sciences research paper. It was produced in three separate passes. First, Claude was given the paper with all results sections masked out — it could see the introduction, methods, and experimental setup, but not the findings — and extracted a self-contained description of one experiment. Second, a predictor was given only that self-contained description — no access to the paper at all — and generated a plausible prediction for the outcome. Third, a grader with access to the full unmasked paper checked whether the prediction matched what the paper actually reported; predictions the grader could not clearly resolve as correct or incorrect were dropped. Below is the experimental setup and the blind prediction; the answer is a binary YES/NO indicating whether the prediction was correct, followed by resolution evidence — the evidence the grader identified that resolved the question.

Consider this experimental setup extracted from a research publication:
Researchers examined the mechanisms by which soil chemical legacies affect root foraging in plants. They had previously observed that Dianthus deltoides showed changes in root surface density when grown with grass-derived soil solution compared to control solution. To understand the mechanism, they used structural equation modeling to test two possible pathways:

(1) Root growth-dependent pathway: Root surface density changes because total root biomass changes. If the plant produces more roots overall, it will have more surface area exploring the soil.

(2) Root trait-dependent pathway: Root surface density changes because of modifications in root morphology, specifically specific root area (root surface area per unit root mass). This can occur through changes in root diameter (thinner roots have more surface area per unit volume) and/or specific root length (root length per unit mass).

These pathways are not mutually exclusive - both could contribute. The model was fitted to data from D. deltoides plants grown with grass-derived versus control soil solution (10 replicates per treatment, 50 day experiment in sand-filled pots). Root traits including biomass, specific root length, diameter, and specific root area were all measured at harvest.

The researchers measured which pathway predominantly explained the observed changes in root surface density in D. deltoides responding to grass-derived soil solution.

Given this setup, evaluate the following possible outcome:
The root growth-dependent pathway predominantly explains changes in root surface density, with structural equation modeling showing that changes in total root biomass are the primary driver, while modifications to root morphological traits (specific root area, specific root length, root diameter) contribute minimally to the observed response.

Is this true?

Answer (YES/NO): NO